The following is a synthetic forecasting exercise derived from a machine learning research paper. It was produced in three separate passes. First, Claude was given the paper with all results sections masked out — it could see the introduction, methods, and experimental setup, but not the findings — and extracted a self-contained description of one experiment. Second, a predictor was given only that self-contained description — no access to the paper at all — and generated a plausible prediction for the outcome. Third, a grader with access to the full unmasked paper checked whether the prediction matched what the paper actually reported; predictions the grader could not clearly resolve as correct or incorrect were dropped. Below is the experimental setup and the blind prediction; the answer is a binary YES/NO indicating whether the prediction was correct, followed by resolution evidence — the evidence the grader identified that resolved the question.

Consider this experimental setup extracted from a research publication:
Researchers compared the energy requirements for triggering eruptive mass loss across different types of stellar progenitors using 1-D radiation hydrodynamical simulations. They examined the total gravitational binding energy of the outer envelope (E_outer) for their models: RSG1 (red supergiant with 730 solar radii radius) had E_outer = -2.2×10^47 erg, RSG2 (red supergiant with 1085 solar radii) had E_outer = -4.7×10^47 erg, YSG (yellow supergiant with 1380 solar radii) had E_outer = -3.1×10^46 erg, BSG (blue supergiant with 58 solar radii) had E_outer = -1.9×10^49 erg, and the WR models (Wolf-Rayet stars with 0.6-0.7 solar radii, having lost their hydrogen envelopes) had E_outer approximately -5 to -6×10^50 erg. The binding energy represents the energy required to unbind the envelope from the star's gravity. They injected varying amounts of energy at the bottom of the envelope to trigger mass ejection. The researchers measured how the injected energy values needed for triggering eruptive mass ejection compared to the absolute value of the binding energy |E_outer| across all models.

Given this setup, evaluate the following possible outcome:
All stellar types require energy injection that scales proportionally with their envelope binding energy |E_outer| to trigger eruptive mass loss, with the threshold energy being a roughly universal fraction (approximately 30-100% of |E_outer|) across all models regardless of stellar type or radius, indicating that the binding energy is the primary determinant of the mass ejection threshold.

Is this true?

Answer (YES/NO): NO